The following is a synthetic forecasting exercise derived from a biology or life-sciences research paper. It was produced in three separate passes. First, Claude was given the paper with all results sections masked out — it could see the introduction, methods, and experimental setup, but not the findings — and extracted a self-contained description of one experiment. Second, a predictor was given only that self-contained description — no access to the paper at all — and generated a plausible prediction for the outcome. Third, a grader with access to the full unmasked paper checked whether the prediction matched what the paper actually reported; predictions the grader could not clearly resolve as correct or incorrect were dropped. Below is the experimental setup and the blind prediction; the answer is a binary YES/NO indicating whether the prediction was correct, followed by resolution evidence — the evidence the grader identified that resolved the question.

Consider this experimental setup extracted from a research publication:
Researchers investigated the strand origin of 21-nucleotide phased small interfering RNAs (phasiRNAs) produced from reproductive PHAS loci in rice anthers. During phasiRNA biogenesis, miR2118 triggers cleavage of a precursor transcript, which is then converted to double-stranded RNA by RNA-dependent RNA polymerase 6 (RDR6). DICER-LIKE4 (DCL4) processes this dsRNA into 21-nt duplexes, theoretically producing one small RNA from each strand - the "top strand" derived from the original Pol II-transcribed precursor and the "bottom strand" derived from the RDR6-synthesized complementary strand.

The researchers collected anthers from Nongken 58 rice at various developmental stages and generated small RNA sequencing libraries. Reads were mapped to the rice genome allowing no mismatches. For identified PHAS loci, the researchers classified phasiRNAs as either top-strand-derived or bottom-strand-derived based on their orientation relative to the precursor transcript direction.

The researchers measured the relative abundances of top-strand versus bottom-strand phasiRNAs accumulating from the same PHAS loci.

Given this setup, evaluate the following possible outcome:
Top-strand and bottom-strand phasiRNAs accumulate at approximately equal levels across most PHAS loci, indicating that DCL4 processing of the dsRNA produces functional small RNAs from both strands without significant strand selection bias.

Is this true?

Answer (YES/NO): NO